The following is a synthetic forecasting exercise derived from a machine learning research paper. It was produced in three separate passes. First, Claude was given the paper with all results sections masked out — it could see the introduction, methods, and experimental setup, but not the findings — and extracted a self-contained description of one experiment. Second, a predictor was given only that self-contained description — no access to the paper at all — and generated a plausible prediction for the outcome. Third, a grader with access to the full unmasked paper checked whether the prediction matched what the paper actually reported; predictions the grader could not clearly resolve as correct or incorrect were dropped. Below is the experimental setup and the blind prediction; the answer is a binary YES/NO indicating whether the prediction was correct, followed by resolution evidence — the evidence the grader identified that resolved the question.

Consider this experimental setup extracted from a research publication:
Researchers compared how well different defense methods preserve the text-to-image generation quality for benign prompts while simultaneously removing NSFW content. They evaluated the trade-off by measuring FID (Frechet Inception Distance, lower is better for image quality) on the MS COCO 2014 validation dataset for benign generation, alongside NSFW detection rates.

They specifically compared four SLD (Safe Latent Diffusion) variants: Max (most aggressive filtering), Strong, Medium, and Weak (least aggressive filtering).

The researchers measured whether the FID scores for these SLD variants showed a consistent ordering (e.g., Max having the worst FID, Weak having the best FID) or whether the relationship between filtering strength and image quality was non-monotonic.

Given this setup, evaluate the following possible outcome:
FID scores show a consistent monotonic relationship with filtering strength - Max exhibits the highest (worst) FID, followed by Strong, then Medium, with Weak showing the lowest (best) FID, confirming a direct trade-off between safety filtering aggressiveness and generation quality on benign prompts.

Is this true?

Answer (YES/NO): NO